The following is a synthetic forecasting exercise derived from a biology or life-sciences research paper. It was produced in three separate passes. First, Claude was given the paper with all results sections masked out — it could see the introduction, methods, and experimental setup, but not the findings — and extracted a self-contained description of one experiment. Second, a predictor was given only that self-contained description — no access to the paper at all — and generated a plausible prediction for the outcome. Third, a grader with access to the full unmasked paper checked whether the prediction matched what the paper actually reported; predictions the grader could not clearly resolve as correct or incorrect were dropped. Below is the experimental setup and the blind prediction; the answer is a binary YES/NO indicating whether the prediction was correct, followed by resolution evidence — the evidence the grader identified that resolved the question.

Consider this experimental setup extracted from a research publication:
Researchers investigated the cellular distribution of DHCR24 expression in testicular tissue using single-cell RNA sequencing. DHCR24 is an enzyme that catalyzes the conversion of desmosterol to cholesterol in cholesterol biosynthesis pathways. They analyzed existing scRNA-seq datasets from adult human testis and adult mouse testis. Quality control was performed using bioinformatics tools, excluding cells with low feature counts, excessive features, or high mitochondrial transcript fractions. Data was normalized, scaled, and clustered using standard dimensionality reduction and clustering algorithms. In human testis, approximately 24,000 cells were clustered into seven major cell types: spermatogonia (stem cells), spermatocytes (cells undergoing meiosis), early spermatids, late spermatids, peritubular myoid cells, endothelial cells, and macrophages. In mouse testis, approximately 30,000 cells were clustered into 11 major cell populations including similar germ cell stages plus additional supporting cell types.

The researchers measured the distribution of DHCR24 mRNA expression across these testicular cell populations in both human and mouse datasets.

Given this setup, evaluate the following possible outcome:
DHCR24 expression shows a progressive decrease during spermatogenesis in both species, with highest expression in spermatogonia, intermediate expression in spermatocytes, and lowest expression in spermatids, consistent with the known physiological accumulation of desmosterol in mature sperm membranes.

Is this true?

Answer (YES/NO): NO